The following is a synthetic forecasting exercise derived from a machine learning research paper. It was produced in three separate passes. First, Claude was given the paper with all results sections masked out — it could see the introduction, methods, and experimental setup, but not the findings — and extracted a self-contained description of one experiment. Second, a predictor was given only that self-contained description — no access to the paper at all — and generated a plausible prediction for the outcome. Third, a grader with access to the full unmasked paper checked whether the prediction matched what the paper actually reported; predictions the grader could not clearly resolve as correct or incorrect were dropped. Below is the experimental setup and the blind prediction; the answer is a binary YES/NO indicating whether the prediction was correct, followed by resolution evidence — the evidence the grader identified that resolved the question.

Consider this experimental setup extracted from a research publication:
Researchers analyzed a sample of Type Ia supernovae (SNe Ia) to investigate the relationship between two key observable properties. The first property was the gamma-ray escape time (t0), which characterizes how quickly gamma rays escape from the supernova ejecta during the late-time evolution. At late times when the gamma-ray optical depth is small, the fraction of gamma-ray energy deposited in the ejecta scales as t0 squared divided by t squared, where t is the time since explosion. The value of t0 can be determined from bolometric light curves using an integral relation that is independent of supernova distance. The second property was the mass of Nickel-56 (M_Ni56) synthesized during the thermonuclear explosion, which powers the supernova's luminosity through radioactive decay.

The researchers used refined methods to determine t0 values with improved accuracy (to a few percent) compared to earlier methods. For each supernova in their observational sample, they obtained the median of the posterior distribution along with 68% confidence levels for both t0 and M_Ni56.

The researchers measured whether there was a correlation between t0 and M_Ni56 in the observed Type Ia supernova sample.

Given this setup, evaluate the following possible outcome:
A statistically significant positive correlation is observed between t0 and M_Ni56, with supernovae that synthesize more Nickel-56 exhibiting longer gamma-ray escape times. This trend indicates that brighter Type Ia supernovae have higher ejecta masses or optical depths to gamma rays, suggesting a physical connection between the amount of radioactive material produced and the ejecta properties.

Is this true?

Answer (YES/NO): YES